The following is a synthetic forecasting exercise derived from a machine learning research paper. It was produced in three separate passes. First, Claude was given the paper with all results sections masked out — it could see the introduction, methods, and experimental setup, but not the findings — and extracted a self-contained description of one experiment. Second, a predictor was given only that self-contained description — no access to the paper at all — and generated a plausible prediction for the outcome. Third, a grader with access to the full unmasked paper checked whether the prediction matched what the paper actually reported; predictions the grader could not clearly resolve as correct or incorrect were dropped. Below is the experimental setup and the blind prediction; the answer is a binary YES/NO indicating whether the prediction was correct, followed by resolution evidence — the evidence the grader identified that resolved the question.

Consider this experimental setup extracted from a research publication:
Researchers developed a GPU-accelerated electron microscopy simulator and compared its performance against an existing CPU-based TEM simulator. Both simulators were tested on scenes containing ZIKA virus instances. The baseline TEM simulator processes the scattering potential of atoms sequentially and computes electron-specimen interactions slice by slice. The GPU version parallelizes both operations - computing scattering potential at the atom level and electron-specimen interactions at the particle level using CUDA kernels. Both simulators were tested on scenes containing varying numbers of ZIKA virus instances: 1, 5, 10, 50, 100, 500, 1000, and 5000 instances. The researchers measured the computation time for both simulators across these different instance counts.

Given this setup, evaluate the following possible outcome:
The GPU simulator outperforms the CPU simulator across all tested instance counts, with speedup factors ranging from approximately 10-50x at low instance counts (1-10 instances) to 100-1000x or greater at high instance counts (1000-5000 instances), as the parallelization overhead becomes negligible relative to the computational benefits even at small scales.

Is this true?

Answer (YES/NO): NO